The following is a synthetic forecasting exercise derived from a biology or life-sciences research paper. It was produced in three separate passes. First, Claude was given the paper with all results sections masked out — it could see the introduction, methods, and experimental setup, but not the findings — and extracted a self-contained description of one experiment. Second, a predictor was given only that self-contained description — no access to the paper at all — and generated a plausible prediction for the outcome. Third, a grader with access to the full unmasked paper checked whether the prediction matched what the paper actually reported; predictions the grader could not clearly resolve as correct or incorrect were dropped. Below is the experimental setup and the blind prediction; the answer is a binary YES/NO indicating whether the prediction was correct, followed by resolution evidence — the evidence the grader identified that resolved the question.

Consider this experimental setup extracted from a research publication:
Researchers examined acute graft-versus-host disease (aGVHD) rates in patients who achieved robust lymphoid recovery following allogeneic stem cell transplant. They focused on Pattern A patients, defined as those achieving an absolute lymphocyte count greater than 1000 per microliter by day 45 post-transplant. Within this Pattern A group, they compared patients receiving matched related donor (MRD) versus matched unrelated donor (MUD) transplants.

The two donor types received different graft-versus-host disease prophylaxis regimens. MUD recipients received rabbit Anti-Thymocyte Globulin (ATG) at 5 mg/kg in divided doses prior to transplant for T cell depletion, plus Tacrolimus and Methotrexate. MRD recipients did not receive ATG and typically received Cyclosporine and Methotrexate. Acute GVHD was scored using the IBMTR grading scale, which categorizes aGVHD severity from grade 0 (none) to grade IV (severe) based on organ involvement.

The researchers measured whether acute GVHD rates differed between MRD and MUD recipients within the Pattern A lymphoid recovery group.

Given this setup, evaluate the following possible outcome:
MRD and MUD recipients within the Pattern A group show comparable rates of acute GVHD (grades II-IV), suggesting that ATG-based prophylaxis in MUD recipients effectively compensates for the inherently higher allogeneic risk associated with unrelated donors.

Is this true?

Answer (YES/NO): YES